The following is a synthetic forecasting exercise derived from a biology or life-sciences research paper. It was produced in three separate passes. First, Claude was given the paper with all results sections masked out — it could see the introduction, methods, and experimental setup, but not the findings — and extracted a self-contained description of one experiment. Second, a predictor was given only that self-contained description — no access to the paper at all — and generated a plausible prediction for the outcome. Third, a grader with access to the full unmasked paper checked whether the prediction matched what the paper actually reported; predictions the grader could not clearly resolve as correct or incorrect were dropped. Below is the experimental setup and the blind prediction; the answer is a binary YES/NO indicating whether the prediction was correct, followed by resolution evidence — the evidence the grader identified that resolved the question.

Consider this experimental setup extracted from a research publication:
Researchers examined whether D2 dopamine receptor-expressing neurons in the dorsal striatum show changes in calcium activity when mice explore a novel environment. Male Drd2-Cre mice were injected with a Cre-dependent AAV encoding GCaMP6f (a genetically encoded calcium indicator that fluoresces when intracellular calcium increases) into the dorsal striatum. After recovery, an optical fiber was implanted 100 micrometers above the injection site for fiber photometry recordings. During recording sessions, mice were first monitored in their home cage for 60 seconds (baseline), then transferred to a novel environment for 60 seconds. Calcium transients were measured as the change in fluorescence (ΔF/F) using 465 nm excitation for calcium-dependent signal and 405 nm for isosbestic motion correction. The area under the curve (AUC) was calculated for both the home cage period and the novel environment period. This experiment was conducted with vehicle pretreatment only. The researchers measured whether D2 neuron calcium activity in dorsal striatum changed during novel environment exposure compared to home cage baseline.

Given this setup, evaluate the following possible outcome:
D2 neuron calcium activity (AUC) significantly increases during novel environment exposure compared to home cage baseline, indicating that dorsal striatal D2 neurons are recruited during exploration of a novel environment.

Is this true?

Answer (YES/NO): YES